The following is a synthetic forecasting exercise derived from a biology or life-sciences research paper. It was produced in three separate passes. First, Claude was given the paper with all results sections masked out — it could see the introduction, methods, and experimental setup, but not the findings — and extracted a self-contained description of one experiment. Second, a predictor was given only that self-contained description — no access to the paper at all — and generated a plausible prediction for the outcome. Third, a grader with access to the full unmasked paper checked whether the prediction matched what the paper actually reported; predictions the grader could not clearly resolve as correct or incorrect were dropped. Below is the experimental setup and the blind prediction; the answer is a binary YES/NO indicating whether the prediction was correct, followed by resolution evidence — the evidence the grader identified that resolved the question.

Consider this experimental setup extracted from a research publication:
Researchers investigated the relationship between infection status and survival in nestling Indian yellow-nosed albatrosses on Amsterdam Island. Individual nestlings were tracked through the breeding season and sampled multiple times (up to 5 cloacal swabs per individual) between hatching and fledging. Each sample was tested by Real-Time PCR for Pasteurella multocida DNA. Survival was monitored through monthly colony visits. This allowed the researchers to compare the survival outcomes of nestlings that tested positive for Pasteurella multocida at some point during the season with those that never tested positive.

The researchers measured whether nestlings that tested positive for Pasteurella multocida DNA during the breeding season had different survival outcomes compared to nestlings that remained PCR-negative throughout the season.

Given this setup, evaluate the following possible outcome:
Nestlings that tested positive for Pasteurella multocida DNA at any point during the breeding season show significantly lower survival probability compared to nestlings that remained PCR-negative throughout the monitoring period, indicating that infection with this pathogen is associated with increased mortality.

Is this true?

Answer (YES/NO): NO